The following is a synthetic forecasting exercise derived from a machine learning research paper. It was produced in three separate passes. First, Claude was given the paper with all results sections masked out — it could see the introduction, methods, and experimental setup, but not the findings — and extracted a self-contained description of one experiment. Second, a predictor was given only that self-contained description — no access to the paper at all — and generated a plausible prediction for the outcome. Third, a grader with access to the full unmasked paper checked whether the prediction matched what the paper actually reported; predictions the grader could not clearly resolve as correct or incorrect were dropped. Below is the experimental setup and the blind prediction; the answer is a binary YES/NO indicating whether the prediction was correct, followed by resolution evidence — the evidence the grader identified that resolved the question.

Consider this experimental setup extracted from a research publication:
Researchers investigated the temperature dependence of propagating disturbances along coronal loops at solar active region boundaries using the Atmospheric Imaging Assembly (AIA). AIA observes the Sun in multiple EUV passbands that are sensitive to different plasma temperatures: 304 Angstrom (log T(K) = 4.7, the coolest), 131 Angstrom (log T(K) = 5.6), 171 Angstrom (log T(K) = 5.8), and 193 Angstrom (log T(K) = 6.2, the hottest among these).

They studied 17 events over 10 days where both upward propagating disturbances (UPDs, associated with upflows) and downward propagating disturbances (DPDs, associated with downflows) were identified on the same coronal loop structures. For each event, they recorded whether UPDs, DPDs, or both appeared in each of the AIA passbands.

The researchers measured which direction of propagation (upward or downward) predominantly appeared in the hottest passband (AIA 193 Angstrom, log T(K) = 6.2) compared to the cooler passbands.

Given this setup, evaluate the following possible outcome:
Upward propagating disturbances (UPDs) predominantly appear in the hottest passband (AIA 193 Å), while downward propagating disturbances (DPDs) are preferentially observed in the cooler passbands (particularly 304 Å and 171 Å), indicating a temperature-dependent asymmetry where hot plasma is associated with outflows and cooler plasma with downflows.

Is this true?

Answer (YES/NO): YES